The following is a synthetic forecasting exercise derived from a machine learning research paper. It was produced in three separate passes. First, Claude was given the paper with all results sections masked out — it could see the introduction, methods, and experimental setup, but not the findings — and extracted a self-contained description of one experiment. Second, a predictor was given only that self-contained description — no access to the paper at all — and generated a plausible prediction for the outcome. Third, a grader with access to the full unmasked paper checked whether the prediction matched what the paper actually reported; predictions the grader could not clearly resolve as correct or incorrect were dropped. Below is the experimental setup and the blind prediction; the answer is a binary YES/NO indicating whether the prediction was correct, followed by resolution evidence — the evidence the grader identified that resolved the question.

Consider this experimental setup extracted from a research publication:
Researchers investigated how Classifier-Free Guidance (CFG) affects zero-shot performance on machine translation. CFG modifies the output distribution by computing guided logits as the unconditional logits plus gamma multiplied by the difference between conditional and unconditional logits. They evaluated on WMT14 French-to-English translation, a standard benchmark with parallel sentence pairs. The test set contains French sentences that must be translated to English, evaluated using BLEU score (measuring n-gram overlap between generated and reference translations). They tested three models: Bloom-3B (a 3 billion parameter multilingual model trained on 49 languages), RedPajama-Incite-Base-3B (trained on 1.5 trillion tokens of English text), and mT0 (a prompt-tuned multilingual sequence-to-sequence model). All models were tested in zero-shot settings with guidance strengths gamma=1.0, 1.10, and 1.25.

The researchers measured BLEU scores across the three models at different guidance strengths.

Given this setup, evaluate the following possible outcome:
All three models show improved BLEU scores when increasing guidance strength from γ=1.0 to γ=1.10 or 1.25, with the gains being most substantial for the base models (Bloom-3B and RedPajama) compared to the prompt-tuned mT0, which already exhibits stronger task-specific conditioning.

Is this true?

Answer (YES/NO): NO